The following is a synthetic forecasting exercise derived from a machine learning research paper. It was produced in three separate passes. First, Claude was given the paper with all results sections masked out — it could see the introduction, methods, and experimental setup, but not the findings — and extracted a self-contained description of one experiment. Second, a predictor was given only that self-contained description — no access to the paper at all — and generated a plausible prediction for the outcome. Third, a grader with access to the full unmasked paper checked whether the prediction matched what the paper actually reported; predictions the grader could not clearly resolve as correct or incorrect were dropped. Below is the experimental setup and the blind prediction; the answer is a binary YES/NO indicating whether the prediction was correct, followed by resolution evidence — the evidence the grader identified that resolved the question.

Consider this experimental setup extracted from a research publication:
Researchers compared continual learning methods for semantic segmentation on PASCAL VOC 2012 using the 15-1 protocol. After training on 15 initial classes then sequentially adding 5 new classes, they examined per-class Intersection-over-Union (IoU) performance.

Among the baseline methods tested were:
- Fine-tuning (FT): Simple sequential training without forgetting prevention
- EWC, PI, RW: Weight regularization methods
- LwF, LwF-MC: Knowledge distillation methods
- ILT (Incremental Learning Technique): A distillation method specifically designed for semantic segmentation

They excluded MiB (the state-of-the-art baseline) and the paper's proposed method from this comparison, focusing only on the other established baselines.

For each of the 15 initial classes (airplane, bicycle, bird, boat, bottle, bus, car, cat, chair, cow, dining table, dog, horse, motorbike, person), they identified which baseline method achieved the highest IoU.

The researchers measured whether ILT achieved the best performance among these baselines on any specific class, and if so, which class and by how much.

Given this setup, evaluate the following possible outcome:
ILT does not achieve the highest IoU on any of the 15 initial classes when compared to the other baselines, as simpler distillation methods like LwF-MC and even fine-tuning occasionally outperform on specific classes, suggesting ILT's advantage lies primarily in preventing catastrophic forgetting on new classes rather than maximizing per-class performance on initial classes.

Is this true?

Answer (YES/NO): NO